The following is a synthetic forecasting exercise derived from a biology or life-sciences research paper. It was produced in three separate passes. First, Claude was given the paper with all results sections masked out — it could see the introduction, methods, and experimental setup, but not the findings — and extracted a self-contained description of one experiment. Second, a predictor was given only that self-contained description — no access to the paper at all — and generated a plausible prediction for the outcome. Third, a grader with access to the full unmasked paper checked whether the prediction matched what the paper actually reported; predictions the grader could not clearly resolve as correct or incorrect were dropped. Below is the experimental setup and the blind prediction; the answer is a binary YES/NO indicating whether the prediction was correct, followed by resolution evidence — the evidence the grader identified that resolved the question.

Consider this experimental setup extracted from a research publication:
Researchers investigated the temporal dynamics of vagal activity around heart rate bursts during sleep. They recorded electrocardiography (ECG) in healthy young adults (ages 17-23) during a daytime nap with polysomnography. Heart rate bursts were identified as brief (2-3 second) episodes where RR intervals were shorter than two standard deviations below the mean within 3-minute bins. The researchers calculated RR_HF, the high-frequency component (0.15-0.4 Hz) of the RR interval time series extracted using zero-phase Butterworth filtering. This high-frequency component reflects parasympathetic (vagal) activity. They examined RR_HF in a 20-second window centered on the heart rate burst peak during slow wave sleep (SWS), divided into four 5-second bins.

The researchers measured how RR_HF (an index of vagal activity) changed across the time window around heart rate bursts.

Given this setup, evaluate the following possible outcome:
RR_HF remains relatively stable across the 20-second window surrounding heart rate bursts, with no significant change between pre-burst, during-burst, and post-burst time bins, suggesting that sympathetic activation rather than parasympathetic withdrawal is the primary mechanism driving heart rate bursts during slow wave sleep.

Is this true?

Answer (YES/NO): NO